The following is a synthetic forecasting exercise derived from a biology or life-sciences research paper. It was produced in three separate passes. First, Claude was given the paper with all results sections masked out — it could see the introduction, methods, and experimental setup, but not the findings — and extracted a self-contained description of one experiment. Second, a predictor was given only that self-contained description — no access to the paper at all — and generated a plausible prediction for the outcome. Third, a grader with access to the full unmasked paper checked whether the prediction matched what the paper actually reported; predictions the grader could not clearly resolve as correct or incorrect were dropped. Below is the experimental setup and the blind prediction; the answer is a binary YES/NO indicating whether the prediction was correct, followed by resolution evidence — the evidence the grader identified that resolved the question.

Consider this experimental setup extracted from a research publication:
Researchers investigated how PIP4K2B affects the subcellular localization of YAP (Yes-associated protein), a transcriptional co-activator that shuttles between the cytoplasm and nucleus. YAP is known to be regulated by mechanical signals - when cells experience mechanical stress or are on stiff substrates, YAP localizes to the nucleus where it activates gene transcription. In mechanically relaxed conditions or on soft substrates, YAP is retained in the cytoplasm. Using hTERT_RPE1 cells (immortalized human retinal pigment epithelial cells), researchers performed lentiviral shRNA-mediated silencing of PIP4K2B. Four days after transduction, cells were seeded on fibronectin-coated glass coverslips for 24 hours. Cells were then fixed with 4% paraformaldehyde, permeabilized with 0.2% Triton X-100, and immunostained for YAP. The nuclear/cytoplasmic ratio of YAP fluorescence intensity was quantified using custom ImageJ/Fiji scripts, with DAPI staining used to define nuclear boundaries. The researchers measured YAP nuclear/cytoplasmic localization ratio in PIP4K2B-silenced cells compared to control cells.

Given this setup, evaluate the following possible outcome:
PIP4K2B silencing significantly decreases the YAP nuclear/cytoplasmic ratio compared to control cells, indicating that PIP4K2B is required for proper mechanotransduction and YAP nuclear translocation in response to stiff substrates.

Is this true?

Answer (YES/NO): YES